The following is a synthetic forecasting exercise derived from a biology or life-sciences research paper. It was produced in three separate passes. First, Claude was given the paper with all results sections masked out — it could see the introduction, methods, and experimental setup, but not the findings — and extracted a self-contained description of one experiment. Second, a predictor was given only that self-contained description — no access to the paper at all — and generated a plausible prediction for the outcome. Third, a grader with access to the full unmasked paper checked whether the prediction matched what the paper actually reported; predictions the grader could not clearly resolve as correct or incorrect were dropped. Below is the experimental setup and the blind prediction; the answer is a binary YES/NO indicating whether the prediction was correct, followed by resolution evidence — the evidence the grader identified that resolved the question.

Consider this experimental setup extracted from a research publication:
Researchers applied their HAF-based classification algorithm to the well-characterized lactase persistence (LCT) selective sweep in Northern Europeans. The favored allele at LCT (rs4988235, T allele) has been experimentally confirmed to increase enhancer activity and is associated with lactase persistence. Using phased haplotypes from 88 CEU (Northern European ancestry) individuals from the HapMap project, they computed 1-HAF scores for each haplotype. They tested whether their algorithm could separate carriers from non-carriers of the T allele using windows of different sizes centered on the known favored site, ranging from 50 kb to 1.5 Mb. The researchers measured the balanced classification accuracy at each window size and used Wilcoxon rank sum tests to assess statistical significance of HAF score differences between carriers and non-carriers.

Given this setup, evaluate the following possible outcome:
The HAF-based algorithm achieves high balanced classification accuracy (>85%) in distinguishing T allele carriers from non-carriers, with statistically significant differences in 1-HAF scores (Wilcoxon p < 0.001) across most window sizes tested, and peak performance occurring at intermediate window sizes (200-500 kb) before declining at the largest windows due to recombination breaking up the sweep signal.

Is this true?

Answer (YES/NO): NO